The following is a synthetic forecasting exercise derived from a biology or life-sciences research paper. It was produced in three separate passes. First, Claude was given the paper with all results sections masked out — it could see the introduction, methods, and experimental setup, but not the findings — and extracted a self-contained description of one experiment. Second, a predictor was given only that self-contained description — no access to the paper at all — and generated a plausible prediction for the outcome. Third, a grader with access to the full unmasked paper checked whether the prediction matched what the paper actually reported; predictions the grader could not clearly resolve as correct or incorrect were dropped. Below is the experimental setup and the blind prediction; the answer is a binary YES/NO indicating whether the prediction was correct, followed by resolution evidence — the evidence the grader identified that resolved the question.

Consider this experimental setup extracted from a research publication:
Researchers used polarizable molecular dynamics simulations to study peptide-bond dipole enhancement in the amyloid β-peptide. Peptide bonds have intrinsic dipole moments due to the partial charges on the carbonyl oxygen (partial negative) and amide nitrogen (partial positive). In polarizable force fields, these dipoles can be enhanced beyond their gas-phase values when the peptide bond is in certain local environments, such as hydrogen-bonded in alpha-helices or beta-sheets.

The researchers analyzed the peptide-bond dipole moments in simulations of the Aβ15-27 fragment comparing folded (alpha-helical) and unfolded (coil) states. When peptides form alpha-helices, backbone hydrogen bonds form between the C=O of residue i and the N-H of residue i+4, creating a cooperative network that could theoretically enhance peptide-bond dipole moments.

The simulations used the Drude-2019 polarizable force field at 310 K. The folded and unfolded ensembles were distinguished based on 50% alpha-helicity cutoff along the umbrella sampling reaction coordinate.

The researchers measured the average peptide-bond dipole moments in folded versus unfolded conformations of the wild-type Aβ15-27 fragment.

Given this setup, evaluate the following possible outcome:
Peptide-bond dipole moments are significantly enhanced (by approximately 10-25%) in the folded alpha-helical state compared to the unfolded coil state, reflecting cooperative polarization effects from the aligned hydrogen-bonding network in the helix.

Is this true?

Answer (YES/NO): NO